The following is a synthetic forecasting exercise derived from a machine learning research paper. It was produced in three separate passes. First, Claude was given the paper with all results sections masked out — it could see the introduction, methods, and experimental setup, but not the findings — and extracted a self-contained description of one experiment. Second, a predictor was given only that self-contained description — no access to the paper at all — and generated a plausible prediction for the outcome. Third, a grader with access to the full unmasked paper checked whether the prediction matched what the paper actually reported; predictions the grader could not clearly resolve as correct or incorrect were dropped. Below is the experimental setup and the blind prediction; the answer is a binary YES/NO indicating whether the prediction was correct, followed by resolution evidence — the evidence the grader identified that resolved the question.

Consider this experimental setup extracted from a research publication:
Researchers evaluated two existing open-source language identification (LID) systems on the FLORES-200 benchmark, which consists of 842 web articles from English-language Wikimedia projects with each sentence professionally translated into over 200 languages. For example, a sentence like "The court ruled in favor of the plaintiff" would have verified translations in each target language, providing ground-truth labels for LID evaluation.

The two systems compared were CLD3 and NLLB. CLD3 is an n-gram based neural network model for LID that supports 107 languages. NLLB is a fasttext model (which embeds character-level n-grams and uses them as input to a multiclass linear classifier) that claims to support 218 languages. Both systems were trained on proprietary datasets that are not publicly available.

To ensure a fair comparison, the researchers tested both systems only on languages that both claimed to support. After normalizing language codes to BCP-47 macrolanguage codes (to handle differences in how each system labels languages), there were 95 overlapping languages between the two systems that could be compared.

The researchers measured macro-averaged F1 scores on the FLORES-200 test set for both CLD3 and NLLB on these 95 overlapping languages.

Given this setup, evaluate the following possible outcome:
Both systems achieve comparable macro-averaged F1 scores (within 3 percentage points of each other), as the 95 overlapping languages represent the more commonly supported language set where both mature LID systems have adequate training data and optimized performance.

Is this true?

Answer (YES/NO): YES